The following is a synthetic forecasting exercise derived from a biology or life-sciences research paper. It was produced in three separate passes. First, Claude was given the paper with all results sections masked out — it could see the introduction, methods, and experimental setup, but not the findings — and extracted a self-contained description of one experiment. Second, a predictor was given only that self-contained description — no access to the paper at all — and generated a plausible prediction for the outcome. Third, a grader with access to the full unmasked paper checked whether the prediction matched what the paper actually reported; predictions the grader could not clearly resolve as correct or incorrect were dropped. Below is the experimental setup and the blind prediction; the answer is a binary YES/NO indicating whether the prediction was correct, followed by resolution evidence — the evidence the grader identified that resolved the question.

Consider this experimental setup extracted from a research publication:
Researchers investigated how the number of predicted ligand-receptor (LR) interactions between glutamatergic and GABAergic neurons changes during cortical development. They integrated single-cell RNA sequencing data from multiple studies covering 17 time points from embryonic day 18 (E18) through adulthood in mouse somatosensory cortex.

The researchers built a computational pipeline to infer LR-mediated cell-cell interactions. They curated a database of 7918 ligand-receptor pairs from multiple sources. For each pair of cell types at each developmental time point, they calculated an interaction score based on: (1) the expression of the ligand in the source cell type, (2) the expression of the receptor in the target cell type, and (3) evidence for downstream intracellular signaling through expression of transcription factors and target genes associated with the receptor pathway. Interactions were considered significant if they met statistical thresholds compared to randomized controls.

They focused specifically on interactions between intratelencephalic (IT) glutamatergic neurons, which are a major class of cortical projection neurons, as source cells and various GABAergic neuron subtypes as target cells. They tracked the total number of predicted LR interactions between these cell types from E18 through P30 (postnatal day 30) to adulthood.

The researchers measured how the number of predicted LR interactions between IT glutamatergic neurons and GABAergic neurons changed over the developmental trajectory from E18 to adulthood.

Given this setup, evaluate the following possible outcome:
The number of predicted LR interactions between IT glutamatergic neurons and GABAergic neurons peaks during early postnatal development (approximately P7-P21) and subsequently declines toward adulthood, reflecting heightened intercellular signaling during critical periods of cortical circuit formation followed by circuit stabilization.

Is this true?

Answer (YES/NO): NO